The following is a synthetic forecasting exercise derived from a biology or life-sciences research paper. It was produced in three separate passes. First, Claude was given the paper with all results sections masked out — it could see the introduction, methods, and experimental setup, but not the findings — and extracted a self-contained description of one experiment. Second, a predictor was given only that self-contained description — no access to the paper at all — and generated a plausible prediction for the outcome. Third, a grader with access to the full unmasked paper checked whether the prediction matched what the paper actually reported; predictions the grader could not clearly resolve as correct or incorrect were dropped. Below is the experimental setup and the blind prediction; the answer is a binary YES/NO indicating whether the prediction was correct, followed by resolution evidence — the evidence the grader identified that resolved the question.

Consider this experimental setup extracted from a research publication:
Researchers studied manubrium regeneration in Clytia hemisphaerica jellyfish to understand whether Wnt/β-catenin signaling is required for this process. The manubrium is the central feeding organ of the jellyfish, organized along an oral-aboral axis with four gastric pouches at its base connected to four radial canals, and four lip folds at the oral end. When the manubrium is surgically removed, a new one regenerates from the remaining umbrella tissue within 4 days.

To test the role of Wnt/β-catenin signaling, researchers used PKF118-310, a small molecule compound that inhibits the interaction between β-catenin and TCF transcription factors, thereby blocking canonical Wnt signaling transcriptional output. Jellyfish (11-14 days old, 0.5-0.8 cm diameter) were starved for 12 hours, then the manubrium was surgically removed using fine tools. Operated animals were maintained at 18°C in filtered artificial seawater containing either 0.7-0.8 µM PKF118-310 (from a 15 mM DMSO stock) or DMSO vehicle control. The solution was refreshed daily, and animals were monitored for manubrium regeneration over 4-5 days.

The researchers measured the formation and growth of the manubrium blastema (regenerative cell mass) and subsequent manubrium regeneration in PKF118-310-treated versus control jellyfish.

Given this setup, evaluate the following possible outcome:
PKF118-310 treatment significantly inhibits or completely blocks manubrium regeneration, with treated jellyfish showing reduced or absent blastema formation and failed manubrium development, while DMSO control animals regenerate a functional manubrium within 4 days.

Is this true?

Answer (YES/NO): YES